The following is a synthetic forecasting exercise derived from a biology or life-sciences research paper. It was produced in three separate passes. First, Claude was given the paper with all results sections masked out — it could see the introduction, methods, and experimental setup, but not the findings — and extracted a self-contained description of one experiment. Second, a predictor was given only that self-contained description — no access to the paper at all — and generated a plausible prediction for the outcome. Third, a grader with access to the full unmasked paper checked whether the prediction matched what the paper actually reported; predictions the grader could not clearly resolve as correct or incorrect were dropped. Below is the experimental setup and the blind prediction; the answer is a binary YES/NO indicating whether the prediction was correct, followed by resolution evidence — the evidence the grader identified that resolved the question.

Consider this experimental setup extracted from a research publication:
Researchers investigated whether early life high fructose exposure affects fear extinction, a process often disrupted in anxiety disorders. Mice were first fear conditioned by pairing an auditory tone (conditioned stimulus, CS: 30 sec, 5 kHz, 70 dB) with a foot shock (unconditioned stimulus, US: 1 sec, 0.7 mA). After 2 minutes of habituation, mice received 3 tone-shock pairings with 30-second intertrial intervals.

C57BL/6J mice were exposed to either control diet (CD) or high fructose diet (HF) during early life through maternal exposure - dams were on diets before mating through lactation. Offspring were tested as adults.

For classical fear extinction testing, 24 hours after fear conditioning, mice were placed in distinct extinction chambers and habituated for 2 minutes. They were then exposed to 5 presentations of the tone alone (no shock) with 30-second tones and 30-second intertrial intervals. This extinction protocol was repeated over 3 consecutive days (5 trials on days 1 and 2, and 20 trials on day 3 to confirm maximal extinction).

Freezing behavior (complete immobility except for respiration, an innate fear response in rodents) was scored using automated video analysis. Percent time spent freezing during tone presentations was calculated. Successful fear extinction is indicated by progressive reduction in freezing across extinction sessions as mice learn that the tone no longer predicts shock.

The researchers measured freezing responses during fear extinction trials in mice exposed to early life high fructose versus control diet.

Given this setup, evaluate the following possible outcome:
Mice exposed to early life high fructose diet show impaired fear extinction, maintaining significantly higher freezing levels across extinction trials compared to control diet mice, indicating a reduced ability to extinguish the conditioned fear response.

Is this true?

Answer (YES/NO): YES